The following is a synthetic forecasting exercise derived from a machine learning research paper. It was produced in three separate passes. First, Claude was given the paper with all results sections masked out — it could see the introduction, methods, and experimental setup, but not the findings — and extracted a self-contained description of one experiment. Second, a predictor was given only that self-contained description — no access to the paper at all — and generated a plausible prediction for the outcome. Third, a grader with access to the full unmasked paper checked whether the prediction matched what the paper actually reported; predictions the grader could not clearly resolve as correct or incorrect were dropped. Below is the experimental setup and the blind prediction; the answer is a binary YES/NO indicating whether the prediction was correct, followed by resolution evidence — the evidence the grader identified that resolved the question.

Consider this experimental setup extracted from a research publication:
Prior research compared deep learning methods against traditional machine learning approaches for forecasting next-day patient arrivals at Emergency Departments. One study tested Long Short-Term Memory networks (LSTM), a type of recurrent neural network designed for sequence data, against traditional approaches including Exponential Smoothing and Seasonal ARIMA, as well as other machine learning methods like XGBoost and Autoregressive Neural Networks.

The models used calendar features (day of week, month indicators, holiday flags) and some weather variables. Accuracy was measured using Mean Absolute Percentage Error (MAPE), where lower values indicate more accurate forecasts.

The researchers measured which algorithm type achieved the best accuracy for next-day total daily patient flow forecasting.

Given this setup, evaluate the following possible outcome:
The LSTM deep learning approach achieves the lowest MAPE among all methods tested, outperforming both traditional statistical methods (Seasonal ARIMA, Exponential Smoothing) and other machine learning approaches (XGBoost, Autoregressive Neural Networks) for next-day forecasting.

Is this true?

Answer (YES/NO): YES